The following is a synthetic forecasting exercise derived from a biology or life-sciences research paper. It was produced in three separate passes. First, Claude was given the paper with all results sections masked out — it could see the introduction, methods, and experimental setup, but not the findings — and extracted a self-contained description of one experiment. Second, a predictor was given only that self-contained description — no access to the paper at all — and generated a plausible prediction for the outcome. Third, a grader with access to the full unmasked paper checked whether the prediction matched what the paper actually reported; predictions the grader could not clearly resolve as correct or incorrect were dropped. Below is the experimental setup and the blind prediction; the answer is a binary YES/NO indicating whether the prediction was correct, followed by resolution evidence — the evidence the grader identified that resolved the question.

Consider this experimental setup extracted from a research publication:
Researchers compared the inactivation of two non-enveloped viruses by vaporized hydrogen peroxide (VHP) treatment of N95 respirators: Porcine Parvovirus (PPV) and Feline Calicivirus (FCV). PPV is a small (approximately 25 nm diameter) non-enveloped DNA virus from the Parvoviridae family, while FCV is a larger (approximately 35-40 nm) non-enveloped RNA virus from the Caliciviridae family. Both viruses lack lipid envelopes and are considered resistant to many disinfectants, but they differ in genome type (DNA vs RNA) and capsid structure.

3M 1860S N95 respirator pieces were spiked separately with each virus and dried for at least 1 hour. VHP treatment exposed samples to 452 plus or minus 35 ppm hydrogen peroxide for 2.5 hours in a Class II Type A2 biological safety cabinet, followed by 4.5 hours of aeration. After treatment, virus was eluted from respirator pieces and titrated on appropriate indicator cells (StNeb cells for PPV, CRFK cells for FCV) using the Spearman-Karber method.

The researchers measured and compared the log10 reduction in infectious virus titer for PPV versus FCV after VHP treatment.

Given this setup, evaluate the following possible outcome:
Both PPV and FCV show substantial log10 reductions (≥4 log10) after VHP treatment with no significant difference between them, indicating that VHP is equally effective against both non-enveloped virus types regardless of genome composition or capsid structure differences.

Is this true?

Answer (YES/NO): NO